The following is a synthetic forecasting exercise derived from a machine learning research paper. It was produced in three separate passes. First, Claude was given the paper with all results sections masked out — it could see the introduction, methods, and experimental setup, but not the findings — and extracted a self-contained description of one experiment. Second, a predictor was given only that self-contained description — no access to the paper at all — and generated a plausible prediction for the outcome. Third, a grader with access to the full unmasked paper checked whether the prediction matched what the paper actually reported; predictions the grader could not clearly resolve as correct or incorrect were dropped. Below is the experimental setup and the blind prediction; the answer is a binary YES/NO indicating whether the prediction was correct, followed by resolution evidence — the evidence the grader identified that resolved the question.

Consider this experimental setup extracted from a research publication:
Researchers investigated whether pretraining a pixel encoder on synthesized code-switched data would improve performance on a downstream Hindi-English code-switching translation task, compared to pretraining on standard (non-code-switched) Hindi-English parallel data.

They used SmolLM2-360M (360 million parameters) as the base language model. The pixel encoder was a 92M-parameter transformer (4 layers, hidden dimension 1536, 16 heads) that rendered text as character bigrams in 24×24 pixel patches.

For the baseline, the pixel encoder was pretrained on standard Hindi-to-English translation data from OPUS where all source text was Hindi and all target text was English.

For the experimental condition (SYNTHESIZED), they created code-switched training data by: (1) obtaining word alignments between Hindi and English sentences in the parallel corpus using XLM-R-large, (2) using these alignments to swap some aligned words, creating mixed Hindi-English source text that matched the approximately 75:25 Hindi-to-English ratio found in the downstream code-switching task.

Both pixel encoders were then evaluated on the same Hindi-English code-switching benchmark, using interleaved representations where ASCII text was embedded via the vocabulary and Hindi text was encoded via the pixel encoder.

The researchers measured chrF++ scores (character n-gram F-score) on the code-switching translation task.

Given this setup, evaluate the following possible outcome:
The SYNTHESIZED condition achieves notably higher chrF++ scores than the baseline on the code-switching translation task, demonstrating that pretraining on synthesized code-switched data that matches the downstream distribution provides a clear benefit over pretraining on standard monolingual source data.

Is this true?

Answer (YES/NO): NO